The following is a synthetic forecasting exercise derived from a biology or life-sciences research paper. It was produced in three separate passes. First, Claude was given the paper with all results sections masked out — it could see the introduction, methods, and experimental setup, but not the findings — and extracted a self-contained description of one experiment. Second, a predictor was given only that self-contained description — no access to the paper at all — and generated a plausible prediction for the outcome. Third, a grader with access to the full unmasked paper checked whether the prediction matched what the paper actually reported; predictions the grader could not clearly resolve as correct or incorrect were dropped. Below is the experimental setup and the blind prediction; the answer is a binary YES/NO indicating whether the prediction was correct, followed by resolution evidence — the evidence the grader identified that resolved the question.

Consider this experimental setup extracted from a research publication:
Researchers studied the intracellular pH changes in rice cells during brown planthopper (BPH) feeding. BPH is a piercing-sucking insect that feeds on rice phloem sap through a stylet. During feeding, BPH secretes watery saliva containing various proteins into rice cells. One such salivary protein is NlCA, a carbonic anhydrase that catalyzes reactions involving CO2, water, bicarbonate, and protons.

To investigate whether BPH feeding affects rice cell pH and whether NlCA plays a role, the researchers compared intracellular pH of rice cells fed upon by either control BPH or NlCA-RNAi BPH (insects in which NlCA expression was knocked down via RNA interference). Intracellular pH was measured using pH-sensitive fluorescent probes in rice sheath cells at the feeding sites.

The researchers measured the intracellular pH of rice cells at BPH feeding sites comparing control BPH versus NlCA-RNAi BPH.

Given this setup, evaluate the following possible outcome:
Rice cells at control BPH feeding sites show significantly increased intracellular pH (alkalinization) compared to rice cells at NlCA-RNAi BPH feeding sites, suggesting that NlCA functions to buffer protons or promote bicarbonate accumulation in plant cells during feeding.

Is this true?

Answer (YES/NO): NO